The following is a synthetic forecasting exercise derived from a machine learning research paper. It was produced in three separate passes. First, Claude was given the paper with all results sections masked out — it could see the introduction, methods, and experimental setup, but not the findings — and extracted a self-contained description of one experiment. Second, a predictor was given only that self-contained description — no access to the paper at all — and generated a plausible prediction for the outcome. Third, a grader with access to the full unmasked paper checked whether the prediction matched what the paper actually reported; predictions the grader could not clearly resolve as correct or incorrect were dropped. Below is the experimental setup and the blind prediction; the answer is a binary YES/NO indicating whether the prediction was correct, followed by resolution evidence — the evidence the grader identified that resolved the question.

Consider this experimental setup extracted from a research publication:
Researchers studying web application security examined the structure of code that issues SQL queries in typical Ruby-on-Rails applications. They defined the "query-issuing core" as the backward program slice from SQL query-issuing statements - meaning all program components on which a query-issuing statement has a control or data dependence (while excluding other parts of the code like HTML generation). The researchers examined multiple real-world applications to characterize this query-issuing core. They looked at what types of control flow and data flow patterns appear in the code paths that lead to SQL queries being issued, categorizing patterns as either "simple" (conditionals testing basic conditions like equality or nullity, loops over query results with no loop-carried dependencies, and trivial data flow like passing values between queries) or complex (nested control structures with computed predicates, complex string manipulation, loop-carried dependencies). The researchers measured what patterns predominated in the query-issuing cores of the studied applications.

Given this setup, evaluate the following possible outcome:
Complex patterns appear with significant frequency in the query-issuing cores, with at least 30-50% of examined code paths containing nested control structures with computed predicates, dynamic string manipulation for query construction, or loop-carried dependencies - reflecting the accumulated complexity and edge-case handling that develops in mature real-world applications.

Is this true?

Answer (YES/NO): NO